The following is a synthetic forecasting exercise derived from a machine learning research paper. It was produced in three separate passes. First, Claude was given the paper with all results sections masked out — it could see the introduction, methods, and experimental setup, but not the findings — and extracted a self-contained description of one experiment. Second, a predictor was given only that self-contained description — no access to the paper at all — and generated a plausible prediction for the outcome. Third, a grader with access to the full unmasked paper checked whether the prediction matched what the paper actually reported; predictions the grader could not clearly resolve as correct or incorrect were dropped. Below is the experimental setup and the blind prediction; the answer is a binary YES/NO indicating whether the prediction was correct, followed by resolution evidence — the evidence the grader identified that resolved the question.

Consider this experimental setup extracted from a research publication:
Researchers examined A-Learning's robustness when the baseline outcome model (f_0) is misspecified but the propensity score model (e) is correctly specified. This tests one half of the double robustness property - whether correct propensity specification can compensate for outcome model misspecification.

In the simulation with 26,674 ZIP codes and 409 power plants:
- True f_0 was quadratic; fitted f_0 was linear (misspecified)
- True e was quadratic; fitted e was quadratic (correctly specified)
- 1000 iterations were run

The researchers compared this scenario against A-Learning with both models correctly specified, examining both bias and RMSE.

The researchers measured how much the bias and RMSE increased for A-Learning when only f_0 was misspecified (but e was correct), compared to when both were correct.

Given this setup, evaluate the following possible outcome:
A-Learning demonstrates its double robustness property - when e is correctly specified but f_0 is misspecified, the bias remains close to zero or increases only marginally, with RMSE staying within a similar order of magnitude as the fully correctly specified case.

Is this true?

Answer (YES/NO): NO